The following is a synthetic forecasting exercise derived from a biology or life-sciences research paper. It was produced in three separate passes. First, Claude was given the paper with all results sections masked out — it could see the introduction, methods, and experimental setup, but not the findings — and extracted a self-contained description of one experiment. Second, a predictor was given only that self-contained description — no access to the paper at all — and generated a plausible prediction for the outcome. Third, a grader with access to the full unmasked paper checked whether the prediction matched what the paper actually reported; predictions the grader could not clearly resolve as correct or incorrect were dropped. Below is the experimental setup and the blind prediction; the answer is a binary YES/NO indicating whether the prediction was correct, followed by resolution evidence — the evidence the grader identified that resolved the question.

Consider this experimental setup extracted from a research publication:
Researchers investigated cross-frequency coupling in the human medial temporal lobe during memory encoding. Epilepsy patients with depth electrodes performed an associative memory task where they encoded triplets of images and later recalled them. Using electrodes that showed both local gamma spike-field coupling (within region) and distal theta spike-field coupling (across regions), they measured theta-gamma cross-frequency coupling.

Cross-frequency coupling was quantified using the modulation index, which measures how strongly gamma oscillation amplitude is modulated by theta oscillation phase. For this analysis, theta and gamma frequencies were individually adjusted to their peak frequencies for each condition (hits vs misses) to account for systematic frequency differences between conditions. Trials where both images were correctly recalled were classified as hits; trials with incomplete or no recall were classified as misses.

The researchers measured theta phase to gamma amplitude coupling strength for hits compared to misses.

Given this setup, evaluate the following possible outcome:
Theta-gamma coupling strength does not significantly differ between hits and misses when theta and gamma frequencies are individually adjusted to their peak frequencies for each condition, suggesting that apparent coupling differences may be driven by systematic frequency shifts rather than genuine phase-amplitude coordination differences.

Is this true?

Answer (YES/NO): NO